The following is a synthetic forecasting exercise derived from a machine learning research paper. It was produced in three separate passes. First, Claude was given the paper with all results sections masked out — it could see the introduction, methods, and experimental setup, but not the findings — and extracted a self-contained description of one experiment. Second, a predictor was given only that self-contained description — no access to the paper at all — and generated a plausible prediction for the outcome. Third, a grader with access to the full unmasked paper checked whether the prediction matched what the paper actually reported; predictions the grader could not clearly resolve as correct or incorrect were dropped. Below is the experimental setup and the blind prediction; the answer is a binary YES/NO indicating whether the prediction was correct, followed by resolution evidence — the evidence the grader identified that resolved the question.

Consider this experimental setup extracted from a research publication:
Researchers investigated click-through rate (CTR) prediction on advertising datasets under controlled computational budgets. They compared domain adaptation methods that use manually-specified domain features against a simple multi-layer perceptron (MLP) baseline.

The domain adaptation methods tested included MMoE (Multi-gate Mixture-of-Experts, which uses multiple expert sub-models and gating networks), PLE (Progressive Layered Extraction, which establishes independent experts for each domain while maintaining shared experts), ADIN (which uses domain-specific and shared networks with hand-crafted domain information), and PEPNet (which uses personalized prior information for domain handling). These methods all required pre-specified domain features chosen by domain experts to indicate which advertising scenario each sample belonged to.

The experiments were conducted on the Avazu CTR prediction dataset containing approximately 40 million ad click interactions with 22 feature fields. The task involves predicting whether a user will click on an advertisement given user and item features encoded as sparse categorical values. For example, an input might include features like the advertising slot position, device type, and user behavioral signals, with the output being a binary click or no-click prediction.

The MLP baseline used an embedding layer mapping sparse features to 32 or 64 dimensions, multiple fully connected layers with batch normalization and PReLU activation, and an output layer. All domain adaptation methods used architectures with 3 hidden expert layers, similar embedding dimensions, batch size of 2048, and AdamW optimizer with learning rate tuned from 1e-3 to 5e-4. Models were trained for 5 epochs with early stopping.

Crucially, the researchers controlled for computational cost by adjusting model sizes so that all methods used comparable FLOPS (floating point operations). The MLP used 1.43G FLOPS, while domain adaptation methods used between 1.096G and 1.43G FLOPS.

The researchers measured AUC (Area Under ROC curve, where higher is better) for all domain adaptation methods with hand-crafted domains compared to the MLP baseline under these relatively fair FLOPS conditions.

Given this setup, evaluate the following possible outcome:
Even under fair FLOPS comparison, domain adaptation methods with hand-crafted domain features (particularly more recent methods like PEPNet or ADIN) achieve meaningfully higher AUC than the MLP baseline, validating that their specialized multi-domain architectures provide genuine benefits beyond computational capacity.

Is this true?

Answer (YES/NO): NO